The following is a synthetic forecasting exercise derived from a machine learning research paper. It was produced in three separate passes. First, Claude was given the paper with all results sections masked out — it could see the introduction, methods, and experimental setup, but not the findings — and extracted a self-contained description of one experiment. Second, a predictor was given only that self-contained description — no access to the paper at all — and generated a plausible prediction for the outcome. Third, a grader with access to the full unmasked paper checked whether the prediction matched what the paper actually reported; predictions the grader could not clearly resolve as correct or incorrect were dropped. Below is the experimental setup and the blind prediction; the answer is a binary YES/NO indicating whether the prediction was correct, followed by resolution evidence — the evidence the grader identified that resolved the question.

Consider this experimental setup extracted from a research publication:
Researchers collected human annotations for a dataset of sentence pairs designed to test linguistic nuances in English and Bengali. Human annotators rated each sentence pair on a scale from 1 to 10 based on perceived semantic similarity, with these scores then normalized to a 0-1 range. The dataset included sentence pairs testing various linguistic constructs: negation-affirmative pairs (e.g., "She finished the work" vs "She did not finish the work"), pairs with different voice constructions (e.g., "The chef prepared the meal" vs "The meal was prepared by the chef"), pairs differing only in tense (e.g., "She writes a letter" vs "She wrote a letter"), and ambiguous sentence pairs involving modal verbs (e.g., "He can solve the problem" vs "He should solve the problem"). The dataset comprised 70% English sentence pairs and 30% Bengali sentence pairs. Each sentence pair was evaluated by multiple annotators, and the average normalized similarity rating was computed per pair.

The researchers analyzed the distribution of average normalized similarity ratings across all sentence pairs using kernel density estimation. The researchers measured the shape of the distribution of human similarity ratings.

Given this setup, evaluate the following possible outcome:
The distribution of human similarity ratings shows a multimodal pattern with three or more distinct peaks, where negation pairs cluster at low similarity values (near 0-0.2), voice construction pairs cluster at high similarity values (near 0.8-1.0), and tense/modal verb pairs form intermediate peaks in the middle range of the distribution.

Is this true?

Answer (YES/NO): NO